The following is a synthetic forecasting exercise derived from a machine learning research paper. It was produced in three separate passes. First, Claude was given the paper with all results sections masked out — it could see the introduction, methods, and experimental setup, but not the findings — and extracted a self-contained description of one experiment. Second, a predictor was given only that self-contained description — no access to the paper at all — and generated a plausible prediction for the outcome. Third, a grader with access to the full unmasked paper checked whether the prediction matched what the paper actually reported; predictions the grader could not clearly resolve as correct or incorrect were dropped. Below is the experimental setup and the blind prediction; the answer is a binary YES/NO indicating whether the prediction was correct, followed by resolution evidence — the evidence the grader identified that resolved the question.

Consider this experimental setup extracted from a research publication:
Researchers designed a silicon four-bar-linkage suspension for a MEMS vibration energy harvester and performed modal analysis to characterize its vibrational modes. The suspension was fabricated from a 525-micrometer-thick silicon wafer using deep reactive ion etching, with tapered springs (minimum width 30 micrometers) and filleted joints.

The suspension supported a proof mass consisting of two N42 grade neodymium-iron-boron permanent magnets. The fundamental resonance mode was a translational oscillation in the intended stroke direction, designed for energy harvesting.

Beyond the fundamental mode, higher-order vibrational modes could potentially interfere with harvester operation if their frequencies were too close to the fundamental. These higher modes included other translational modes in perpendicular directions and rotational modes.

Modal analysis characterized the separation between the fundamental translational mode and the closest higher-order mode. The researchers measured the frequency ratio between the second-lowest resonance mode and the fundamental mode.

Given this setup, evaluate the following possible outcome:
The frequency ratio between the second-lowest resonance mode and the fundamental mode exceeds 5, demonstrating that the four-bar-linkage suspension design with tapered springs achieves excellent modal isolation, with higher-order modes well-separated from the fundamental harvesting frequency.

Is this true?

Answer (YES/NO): NO